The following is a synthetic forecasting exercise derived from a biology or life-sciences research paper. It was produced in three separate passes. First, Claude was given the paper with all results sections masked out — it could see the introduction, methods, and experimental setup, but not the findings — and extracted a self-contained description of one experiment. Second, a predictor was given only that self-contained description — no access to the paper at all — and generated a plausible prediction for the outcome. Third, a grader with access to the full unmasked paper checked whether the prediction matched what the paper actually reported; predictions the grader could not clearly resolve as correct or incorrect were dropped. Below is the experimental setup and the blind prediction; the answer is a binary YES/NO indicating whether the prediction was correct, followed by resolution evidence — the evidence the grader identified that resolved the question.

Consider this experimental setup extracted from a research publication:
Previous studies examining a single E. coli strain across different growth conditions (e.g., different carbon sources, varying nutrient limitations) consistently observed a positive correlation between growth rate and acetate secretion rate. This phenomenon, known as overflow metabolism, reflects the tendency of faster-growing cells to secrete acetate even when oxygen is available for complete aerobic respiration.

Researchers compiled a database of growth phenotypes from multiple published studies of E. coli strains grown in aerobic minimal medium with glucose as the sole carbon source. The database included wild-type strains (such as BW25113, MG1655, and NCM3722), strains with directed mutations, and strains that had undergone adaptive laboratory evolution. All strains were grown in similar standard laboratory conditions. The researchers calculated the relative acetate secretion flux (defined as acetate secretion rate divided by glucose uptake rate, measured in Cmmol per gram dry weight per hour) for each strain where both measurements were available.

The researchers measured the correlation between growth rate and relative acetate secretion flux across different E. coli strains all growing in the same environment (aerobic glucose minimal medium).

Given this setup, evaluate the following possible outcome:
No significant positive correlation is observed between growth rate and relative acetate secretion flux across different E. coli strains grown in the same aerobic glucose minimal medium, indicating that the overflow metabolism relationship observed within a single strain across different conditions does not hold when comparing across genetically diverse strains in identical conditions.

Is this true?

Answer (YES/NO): YES